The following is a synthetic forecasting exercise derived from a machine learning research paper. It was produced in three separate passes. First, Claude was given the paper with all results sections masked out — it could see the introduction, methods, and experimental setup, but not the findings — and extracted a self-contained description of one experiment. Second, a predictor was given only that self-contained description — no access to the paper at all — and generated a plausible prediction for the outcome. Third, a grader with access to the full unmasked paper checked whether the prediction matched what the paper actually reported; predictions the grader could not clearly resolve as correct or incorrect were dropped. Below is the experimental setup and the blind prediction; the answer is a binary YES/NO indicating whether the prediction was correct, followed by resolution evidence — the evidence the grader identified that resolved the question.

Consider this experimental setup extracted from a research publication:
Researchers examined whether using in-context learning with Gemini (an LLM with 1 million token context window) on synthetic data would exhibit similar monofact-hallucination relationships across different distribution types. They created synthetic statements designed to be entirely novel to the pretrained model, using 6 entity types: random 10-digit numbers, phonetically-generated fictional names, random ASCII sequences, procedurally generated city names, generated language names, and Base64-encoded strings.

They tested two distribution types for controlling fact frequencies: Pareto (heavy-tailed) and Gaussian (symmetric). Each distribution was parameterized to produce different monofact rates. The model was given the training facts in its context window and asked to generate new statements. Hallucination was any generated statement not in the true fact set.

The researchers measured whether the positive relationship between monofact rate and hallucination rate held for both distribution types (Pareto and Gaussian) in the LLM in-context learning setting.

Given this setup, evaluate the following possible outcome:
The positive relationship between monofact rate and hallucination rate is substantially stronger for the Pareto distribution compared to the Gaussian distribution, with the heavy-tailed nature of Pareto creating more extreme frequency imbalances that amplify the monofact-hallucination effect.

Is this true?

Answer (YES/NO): NO